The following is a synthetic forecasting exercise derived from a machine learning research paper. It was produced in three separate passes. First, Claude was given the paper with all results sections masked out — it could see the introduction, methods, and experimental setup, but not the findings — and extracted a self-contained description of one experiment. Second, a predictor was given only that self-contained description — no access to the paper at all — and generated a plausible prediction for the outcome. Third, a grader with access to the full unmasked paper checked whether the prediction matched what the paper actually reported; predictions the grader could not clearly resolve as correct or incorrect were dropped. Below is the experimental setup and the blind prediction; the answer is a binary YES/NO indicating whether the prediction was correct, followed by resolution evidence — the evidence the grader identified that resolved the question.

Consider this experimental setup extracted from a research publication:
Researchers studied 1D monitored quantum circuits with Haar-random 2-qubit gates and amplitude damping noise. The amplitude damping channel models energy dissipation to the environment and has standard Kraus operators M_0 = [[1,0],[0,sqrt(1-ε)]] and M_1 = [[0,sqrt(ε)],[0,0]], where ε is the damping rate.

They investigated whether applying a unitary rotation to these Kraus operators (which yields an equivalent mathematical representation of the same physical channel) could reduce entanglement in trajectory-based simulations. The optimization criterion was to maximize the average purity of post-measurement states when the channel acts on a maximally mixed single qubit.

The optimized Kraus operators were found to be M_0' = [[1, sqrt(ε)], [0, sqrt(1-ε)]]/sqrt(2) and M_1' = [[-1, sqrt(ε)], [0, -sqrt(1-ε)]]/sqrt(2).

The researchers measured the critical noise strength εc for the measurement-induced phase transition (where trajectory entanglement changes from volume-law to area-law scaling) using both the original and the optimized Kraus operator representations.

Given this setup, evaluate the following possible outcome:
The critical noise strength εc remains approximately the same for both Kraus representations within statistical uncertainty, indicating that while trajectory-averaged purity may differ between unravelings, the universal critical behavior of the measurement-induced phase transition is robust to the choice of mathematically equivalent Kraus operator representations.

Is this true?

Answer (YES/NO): NO